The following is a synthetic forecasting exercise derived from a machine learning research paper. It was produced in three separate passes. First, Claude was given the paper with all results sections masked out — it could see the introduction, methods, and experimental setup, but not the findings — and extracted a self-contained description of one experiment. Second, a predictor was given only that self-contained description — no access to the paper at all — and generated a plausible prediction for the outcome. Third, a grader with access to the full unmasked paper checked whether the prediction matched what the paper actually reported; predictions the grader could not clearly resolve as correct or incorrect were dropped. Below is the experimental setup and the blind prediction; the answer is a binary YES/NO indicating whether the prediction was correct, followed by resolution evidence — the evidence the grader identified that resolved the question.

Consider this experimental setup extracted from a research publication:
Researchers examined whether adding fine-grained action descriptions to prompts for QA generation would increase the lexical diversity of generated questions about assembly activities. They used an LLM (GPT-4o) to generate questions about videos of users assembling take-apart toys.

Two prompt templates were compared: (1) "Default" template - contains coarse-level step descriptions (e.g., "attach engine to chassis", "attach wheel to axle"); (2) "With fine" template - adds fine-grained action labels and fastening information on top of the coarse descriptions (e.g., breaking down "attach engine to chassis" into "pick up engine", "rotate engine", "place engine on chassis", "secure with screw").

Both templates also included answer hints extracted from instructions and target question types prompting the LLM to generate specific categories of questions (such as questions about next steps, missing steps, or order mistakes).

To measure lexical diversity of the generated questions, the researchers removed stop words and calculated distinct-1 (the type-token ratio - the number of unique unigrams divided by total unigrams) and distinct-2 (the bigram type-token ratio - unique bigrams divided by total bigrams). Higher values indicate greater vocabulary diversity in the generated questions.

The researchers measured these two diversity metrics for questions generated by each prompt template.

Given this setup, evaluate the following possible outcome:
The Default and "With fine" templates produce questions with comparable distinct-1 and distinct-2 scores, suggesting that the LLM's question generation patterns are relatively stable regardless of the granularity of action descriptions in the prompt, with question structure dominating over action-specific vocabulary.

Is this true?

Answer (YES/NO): NO